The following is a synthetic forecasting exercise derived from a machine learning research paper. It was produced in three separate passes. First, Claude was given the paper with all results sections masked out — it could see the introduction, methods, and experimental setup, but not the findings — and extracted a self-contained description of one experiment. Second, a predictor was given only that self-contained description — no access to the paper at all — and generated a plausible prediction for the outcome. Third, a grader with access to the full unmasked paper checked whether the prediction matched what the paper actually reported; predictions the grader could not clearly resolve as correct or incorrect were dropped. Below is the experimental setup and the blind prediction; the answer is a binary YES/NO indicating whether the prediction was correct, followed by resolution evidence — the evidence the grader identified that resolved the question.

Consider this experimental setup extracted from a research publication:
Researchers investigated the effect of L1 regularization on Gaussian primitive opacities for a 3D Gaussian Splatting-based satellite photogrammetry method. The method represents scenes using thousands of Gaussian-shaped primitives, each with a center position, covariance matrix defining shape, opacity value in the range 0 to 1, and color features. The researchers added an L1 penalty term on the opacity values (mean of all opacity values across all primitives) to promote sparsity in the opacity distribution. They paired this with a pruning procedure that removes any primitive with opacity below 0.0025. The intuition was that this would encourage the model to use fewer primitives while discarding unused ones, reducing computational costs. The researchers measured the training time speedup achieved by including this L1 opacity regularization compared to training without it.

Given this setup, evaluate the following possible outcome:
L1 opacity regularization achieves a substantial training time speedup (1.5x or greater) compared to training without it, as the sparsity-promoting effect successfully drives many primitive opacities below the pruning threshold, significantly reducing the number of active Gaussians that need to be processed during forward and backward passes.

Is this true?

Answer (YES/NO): YES